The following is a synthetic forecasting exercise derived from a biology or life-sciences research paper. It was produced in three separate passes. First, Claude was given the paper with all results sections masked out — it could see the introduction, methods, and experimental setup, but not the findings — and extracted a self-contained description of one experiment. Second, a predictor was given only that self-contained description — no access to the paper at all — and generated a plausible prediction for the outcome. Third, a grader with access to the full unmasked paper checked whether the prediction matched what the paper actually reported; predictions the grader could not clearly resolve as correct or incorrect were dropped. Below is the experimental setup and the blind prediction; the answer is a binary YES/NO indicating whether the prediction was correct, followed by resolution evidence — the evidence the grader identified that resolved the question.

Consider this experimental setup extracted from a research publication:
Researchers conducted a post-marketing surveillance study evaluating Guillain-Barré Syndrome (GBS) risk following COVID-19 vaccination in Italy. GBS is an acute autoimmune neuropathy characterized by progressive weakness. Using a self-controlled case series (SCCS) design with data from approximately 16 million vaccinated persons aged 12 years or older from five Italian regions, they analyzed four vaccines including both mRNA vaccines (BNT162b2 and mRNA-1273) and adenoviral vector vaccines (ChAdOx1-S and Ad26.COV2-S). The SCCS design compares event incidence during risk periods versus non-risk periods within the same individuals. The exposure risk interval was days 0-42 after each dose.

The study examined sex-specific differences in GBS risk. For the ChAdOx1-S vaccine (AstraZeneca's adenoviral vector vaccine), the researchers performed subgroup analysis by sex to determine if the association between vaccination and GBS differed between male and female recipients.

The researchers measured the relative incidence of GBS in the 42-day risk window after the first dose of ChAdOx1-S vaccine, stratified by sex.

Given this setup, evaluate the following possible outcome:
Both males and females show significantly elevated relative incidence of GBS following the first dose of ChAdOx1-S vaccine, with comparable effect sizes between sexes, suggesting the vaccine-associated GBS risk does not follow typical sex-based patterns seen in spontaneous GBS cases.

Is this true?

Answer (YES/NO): YES